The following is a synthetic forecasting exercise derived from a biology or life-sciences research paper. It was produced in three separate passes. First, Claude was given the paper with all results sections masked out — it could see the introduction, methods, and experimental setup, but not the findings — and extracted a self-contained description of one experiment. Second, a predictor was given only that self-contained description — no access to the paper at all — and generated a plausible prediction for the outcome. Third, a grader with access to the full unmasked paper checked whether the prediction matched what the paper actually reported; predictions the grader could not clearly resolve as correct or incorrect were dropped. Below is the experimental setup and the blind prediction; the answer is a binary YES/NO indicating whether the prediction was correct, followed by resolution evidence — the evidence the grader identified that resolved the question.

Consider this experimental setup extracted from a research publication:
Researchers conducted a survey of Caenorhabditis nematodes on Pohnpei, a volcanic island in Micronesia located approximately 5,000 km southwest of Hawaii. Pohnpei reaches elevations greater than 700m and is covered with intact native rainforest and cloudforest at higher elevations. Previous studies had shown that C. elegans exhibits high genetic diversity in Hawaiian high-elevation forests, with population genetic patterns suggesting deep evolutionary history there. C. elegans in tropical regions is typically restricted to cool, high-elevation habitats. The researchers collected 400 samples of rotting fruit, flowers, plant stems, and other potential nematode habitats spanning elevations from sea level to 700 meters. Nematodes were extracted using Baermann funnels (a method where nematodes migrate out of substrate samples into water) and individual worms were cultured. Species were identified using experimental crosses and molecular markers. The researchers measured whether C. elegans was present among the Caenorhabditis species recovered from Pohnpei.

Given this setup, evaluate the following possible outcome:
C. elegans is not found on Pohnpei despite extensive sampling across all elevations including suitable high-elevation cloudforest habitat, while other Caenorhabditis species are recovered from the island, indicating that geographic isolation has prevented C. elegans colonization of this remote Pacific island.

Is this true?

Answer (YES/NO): NO